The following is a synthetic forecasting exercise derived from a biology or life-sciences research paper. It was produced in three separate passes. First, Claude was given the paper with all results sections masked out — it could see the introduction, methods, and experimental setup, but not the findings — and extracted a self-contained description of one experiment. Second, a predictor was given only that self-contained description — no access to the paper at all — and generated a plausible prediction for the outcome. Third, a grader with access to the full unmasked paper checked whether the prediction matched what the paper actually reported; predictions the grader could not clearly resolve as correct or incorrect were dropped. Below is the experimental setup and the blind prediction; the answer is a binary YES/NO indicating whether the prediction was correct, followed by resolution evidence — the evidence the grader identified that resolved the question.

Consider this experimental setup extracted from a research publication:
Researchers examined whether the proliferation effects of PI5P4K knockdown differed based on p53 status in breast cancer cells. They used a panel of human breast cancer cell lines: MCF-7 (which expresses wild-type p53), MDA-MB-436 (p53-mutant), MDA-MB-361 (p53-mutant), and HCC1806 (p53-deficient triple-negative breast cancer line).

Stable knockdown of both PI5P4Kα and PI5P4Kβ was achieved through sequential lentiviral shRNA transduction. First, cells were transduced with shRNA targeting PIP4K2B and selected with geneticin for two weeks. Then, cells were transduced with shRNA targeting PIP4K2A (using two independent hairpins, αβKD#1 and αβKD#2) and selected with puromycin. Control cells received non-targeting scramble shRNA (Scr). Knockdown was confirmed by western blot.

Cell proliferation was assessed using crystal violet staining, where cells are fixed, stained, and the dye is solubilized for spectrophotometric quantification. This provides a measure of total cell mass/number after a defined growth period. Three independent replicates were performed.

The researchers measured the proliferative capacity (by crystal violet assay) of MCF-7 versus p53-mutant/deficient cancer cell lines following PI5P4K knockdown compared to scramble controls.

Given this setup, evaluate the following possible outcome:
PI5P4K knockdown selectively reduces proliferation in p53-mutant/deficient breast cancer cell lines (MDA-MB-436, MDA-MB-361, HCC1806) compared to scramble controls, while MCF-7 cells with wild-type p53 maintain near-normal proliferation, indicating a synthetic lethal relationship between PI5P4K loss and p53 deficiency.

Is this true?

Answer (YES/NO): YES